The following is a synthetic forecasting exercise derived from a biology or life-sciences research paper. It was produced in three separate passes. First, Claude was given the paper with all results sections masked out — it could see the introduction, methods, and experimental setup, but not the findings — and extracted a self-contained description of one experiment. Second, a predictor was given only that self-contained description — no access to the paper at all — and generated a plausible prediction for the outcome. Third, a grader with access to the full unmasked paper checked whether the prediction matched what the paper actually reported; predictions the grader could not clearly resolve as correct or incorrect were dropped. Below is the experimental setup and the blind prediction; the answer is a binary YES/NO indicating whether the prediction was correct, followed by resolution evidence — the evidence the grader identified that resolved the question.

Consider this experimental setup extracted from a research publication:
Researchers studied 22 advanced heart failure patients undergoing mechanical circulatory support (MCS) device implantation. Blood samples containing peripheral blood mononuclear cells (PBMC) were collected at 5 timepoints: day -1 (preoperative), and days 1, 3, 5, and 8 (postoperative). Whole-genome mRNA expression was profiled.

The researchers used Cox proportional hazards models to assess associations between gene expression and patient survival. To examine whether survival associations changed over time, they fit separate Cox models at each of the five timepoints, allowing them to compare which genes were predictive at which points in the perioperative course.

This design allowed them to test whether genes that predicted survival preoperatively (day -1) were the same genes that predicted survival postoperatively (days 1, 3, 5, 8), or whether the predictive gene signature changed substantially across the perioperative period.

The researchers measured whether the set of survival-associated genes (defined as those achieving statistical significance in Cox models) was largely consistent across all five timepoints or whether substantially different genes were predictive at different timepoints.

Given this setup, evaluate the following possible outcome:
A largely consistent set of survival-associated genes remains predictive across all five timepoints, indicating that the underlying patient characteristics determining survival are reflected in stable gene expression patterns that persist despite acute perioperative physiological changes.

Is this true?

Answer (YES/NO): YES